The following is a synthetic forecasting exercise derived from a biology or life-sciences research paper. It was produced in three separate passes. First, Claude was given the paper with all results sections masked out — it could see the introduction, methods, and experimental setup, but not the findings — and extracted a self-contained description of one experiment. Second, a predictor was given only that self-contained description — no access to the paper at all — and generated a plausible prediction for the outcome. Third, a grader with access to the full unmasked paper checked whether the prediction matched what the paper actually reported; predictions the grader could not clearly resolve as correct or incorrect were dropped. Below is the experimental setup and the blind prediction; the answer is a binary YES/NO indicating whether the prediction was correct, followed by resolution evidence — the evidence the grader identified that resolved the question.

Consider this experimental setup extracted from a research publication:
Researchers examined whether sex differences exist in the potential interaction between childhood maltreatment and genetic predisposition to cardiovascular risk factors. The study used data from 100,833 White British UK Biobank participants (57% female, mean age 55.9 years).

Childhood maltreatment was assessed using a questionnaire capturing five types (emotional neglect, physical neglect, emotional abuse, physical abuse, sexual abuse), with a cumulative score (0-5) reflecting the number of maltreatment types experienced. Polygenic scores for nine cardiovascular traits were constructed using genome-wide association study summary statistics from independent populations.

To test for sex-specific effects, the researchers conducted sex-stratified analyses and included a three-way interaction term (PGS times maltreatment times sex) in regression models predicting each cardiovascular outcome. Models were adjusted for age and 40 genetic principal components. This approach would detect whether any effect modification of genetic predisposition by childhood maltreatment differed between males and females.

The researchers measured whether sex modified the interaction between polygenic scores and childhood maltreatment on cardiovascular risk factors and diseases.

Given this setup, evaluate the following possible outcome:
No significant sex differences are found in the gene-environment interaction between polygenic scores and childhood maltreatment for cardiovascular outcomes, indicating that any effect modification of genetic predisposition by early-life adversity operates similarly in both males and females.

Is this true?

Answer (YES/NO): YES